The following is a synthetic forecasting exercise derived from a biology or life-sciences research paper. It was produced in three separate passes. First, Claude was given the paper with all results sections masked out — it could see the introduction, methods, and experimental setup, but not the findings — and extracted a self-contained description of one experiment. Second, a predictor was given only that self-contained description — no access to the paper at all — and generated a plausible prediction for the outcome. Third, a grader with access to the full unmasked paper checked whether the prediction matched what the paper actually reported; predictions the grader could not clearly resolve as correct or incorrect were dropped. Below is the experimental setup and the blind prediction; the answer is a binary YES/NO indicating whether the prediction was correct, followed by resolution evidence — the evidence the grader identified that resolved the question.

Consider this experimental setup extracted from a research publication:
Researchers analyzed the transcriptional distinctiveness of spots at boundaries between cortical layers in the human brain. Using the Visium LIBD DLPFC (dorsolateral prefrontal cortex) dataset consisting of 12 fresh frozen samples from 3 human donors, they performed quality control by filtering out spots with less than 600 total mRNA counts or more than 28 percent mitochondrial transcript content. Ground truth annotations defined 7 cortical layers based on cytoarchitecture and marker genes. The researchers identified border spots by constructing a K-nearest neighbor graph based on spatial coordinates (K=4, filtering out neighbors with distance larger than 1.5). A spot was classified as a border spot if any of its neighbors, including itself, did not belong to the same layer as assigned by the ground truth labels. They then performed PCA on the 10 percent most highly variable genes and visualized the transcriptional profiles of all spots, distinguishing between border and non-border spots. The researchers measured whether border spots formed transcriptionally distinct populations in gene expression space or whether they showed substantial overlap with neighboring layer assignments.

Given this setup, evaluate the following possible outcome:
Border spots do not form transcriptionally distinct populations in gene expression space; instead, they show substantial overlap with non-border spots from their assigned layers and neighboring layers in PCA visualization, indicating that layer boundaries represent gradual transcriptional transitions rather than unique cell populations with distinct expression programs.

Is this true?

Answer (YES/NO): YES